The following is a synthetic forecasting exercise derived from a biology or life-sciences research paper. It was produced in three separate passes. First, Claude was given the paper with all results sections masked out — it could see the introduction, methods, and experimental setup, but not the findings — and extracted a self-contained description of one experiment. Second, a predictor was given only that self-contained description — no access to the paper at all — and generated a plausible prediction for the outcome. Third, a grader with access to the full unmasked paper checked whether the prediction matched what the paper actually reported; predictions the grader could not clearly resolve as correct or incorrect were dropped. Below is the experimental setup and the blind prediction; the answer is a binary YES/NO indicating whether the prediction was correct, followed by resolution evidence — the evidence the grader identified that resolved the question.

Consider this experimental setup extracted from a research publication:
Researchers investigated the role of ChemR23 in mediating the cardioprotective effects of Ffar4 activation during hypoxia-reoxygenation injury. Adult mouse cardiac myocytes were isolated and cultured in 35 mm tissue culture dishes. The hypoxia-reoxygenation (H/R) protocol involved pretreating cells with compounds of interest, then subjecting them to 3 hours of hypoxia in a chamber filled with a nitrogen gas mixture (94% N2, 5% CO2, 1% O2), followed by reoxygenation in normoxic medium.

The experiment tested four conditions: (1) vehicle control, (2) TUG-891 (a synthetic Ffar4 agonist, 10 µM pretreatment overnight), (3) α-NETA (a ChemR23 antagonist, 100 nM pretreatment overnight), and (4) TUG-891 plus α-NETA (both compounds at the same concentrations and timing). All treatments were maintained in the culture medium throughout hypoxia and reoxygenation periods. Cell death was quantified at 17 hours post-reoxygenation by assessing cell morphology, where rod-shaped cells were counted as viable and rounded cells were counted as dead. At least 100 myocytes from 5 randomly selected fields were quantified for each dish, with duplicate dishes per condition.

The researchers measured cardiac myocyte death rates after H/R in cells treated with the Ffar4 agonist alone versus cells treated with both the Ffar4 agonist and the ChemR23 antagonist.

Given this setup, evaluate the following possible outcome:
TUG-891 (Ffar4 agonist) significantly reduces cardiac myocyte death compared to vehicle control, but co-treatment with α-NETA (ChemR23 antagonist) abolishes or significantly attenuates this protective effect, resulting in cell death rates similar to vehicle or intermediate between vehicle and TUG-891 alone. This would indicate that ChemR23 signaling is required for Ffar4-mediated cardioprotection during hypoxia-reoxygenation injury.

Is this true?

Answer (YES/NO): YES